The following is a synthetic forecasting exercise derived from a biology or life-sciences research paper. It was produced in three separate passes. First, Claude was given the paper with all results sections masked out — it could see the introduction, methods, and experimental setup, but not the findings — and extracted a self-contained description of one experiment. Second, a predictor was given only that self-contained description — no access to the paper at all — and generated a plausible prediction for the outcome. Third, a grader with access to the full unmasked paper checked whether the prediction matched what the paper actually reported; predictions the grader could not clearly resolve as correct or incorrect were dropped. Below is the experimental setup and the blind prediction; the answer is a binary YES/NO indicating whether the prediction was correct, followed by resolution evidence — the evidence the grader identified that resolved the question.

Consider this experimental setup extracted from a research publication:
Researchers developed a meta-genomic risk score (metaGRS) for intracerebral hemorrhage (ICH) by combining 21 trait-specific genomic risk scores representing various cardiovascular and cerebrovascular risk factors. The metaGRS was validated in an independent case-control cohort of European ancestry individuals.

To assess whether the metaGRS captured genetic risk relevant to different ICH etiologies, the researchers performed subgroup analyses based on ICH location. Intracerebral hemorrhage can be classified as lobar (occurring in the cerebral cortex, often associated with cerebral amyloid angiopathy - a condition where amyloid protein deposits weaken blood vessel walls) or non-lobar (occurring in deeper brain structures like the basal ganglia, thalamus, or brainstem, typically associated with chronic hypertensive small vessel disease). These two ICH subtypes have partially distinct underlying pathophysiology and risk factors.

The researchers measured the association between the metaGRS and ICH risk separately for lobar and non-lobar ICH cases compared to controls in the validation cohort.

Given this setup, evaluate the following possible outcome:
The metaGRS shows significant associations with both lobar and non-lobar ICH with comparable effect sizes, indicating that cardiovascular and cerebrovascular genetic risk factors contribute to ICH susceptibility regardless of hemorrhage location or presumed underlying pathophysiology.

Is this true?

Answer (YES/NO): YES